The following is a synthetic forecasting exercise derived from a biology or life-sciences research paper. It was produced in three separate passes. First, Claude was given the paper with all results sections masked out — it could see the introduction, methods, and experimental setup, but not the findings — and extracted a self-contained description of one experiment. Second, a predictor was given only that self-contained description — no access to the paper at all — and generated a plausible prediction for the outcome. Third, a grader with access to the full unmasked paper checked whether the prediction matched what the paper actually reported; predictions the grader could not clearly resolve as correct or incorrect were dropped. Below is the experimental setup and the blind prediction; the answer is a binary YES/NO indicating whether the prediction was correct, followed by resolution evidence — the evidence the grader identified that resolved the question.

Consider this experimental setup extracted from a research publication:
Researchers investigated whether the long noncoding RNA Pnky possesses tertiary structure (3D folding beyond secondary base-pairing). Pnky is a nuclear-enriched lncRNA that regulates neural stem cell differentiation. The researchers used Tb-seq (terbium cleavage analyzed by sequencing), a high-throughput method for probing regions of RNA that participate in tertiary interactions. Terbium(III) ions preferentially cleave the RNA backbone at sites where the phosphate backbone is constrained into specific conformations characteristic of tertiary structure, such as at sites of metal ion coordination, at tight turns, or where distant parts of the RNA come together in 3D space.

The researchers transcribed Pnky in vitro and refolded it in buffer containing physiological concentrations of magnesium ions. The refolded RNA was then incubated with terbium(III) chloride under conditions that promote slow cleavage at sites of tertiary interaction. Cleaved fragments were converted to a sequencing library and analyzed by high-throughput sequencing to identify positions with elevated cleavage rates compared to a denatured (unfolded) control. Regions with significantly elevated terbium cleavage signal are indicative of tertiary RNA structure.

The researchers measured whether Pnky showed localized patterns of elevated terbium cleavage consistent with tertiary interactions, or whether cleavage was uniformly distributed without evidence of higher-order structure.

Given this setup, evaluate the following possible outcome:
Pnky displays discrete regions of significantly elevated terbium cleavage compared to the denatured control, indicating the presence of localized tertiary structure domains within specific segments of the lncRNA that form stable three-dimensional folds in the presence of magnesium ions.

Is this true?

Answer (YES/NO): YES